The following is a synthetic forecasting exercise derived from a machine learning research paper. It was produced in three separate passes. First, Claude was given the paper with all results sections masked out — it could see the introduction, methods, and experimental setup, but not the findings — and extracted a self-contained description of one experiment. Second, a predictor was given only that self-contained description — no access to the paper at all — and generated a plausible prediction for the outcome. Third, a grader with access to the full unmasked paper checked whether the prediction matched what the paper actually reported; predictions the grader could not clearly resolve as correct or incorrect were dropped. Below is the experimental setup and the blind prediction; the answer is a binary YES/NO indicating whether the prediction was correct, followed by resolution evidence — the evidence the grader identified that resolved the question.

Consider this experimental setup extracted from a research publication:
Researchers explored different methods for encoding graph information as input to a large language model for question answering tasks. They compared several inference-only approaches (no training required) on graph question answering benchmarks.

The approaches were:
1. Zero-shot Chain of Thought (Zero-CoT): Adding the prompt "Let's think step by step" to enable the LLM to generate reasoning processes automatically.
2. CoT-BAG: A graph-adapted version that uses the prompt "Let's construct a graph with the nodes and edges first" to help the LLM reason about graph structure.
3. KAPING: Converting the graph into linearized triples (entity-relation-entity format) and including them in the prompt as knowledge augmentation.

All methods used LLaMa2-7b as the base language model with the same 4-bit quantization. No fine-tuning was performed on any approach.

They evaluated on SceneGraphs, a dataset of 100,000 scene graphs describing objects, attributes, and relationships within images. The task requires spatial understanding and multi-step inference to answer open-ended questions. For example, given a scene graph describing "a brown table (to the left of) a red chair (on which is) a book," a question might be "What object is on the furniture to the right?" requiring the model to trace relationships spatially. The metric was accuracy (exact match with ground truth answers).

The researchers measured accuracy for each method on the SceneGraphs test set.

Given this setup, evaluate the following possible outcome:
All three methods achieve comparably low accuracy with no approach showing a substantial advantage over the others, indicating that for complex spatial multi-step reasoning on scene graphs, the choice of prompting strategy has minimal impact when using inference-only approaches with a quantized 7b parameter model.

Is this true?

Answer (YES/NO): NO